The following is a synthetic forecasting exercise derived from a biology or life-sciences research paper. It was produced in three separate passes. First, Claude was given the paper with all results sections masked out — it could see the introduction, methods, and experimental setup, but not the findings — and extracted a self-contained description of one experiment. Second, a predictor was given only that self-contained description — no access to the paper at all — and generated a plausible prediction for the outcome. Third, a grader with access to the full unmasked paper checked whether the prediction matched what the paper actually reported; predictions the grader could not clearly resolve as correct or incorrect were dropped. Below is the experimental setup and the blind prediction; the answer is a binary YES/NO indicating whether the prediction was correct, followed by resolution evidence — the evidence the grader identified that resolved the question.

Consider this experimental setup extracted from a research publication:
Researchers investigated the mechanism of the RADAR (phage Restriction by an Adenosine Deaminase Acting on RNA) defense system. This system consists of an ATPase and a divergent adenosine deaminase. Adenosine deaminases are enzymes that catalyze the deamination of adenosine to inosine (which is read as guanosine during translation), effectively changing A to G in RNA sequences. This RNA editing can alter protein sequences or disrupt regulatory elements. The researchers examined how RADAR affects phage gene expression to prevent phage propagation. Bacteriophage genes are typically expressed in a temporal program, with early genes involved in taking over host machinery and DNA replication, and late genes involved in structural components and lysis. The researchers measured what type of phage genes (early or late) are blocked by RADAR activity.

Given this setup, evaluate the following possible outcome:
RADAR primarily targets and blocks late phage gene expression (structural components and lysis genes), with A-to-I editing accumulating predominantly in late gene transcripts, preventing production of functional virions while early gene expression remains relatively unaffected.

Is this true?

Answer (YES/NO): NO